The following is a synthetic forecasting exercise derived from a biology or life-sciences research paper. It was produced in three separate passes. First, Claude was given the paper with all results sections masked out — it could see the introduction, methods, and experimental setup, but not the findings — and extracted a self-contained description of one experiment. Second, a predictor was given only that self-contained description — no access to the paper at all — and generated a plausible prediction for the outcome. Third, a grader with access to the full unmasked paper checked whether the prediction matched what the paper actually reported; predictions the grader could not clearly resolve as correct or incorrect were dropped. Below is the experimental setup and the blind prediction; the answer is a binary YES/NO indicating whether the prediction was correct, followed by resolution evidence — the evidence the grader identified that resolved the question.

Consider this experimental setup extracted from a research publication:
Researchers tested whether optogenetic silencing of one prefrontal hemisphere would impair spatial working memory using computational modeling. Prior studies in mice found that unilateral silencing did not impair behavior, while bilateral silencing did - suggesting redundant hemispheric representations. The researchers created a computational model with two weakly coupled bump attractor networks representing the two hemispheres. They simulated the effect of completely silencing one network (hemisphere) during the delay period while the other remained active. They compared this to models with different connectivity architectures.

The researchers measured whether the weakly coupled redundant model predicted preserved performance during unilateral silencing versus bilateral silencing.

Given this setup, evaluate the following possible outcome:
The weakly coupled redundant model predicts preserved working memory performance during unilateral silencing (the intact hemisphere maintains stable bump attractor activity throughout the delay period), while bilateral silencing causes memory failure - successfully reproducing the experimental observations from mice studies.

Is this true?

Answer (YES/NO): NO